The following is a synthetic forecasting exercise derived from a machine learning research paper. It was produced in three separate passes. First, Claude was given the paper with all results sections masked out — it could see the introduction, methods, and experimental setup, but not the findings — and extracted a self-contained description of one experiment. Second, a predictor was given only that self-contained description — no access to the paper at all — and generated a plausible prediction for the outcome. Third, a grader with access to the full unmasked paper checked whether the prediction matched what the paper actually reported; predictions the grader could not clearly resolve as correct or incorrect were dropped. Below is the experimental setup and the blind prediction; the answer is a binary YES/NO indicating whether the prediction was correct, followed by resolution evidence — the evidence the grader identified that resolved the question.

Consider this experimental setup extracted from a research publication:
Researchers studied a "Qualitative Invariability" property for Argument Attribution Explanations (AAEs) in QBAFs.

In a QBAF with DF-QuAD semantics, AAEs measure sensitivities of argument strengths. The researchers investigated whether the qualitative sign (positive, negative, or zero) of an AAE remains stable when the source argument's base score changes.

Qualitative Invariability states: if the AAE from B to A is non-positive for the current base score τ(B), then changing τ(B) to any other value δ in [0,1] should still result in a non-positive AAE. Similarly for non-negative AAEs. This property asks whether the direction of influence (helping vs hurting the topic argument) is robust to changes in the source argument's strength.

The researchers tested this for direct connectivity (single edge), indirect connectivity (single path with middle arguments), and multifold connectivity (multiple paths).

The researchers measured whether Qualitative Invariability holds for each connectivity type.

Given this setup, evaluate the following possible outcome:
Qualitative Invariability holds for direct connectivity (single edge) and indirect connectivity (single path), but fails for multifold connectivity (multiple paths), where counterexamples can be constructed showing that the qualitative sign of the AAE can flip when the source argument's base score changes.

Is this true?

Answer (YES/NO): YES